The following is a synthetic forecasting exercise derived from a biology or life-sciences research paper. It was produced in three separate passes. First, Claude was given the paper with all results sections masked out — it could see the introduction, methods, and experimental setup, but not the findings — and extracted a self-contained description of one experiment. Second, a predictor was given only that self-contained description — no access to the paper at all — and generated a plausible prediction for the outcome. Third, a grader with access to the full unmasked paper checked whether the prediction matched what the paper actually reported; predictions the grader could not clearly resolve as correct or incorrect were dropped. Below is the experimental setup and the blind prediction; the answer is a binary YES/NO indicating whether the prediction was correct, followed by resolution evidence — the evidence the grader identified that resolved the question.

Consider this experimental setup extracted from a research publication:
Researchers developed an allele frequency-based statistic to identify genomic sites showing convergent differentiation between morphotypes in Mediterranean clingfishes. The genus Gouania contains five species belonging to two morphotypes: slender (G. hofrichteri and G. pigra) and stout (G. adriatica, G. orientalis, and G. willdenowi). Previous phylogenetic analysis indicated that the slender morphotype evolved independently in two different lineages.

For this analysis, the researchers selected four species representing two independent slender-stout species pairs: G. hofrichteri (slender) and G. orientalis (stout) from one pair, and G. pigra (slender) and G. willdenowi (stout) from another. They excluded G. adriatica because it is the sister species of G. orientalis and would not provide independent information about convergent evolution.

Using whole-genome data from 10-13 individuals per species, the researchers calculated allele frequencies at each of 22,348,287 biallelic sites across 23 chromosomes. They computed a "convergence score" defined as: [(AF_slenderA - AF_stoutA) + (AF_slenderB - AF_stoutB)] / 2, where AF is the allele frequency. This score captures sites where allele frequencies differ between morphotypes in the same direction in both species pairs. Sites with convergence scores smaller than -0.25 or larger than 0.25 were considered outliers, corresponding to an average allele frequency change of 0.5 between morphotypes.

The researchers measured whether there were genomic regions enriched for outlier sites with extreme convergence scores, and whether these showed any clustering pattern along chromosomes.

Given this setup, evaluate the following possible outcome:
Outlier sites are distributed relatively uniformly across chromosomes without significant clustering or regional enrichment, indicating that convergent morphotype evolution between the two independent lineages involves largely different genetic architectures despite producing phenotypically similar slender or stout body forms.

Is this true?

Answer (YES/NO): NO